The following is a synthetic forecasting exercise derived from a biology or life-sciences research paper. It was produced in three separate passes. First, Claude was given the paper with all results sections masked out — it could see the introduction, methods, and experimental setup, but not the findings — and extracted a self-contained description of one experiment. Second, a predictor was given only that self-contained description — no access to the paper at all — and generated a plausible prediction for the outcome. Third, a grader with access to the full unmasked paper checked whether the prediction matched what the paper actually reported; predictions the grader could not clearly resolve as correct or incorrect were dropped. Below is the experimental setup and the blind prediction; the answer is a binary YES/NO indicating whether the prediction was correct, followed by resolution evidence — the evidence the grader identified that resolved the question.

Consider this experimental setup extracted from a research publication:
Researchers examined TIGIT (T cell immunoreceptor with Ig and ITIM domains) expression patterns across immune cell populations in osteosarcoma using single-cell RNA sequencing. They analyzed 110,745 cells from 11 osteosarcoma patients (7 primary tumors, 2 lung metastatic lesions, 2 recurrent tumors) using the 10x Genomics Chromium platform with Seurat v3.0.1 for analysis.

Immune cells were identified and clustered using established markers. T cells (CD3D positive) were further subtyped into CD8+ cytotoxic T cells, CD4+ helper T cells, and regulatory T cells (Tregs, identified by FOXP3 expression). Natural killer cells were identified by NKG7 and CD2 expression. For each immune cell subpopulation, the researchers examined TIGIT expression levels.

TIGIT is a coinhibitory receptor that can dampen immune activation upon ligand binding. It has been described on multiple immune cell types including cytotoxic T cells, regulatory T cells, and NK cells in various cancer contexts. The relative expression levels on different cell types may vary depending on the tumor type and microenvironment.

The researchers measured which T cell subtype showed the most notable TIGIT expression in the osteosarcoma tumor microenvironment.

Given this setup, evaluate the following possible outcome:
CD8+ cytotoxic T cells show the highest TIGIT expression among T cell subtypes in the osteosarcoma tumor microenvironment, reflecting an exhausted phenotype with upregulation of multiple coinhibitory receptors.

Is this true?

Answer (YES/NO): NO